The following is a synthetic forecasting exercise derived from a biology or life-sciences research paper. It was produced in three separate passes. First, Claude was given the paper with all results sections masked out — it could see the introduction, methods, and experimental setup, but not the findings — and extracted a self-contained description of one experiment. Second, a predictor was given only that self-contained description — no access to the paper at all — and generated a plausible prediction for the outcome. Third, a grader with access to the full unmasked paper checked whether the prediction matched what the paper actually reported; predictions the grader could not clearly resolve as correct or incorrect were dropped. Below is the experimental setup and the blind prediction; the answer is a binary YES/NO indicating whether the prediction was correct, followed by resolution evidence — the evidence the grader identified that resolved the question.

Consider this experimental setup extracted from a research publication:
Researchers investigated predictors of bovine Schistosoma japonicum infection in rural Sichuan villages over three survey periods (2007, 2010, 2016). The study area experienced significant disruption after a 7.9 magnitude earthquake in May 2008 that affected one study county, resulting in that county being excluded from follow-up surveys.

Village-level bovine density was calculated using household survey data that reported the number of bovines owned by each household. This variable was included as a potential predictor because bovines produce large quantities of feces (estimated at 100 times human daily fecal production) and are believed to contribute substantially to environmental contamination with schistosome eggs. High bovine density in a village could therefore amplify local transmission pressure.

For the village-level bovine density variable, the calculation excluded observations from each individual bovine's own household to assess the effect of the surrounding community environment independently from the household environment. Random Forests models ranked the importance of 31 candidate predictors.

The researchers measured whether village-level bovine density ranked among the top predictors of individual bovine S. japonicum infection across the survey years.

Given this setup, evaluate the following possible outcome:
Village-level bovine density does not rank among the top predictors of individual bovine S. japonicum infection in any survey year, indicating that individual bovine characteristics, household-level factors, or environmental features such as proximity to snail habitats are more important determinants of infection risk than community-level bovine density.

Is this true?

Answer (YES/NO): NO